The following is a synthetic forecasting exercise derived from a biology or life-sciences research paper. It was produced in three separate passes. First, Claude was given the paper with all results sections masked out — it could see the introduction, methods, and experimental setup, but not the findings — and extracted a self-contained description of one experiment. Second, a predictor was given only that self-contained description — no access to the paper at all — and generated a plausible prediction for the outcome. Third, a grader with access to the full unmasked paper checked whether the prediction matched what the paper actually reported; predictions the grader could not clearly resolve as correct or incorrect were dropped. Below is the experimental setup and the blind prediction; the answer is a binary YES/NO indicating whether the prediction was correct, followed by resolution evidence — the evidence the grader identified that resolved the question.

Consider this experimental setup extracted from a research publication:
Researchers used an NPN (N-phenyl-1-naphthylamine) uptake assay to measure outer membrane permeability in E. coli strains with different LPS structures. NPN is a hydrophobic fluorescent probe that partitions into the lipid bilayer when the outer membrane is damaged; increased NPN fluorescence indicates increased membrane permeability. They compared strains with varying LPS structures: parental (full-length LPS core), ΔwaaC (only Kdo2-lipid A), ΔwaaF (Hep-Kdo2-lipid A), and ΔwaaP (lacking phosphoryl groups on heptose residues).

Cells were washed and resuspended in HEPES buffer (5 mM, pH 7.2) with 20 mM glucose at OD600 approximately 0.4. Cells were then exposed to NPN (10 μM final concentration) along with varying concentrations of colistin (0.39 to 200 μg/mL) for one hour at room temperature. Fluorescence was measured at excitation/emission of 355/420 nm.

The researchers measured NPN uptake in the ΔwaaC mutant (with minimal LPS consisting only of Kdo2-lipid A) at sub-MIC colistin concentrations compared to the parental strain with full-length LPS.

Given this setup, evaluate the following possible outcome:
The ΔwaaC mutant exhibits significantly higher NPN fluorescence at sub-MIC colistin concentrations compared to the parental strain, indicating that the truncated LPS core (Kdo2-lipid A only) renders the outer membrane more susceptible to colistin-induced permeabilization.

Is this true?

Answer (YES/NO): YES